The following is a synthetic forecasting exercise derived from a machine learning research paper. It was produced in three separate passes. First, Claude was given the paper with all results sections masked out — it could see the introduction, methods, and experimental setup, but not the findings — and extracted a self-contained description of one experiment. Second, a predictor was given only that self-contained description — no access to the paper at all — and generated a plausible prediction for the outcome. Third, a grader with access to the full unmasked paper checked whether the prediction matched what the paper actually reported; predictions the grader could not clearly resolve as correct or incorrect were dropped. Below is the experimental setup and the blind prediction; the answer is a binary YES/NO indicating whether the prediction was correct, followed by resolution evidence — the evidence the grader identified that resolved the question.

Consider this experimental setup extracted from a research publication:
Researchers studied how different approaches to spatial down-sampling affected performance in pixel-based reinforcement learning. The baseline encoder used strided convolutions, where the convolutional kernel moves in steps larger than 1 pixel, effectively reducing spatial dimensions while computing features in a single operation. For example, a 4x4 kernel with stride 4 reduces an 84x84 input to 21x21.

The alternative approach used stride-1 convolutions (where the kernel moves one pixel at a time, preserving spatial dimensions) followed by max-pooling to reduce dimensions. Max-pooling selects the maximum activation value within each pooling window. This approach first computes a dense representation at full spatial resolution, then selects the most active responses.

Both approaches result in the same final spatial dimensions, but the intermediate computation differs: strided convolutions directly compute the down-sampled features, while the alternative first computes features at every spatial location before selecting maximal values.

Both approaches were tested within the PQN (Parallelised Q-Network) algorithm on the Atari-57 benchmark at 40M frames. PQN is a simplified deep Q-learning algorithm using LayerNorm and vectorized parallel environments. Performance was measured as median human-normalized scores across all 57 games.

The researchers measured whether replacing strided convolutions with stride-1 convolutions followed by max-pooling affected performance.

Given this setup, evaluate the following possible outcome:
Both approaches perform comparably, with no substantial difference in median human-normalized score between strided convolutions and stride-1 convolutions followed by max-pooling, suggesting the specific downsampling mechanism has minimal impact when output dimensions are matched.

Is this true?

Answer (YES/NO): NO